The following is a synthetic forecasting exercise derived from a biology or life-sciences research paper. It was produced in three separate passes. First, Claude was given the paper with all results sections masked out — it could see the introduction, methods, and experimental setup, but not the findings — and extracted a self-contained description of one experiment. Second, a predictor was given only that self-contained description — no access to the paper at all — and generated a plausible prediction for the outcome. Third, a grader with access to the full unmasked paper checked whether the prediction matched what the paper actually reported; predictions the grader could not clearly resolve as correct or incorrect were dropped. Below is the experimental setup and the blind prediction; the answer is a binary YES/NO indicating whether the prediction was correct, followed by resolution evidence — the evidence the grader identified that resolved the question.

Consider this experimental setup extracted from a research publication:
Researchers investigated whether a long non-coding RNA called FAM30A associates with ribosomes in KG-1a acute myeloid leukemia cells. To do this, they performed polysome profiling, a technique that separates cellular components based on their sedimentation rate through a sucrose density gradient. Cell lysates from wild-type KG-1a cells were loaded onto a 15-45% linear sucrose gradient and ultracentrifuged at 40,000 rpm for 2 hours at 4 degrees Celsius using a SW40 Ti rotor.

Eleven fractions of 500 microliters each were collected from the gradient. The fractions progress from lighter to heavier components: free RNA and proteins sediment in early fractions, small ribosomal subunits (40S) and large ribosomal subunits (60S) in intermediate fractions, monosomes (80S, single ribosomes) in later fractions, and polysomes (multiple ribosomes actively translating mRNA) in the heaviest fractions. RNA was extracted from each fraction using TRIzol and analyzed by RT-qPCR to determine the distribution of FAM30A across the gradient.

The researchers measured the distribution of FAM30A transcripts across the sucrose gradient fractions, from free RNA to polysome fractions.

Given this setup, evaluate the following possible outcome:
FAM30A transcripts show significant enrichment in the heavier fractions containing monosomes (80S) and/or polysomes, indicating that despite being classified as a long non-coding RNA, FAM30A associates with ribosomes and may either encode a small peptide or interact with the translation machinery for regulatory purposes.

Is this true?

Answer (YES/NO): NO